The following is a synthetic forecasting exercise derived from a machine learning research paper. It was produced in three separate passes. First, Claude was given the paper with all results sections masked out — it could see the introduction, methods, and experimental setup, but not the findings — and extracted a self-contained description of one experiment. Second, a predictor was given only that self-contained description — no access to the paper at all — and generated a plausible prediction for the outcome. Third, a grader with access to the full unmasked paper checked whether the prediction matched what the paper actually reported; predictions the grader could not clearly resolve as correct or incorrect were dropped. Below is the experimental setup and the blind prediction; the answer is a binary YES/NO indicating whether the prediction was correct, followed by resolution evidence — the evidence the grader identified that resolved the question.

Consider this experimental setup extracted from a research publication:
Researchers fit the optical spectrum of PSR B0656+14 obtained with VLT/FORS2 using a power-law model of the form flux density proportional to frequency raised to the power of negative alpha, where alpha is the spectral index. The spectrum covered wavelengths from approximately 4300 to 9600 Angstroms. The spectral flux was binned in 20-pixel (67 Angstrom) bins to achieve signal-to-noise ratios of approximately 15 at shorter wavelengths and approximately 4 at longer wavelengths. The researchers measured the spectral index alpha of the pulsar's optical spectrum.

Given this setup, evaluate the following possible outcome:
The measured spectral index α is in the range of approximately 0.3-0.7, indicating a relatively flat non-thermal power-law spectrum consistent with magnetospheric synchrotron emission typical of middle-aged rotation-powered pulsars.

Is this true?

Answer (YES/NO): YES